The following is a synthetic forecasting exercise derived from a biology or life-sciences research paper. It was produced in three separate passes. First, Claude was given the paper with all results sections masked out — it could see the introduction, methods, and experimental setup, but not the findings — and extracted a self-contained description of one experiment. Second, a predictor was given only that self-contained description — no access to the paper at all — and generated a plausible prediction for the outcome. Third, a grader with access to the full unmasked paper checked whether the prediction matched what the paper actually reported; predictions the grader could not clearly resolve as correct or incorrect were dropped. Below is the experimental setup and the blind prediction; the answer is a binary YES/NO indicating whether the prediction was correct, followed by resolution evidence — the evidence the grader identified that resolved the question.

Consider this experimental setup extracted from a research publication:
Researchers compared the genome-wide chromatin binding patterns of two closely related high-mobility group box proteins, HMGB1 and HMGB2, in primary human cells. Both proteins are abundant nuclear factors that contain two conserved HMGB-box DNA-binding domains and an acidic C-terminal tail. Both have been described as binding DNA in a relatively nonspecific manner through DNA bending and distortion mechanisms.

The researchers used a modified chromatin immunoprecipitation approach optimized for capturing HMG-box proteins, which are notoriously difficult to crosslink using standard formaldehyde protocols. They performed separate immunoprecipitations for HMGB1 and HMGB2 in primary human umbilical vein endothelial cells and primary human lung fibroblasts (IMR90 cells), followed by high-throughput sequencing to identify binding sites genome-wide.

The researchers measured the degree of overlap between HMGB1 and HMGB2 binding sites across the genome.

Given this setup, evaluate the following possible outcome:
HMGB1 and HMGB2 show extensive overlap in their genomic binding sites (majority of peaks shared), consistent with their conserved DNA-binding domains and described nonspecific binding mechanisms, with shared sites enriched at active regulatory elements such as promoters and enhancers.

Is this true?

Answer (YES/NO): NO